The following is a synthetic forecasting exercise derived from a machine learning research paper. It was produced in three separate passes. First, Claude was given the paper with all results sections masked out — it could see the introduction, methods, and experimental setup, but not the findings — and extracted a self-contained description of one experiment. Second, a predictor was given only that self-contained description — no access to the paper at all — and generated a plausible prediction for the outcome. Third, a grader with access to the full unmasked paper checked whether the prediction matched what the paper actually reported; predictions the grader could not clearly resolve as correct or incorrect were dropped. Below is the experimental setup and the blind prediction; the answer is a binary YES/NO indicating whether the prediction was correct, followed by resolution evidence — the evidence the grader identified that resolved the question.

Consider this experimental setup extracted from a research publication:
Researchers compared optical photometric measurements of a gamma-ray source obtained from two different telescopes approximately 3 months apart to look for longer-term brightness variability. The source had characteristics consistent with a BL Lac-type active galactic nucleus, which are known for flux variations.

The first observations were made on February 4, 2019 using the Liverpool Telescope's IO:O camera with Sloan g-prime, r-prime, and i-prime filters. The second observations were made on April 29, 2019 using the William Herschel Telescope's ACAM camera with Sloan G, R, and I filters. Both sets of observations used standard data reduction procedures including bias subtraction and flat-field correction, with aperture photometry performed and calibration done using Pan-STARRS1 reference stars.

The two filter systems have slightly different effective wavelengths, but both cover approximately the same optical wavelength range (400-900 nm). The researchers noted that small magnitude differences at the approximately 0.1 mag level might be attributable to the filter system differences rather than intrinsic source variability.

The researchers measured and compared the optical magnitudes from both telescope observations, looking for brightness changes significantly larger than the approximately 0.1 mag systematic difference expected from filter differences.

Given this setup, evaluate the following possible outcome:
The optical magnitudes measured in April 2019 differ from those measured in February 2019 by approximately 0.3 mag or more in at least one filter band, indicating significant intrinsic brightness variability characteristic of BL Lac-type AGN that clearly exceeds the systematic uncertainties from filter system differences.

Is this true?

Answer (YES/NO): NO